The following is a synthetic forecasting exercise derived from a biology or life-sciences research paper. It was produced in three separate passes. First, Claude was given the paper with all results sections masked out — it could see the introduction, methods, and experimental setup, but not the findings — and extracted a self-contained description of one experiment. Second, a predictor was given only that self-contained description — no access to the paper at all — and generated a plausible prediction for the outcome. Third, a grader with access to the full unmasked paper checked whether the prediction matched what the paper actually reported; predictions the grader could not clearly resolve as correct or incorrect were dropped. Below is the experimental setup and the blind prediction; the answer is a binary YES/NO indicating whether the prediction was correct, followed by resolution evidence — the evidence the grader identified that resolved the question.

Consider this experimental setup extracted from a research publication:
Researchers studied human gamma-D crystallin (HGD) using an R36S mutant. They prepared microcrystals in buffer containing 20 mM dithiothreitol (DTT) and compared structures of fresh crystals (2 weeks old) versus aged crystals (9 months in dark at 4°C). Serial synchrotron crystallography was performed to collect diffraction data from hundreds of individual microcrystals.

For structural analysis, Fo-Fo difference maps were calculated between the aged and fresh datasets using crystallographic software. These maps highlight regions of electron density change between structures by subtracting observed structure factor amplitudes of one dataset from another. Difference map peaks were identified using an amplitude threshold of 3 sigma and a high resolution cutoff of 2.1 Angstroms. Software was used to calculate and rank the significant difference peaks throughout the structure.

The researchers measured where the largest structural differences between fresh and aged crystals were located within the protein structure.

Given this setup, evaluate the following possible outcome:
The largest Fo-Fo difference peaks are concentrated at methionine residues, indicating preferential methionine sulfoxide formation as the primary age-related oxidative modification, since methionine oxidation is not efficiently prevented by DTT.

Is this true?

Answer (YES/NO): NO